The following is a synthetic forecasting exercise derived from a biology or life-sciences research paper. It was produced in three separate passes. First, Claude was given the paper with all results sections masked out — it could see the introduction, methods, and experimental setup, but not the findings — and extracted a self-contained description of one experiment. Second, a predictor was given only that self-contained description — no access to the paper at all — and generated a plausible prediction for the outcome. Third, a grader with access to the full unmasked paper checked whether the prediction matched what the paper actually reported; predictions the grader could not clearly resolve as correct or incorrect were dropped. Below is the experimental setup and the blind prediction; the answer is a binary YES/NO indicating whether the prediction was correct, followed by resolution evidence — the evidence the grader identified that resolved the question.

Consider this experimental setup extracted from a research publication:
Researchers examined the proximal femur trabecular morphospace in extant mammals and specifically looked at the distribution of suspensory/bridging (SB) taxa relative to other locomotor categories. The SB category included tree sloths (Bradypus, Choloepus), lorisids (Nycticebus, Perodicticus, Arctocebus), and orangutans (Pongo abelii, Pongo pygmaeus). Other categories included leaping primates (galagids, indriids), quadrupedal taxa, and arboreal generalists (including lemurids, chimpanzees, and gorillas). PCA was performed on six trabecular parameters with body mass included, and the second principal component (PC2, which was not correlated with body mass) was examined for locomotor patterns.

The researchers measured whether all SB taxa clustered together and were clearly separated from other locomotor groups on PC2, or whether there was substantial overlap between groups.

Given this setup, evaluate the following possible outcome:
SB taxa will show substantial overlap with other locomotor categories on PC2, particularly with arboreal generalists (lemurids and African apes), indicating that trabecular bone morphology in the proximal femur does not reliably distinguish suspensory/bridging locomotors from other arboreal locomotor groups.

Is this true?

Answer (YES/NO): NO